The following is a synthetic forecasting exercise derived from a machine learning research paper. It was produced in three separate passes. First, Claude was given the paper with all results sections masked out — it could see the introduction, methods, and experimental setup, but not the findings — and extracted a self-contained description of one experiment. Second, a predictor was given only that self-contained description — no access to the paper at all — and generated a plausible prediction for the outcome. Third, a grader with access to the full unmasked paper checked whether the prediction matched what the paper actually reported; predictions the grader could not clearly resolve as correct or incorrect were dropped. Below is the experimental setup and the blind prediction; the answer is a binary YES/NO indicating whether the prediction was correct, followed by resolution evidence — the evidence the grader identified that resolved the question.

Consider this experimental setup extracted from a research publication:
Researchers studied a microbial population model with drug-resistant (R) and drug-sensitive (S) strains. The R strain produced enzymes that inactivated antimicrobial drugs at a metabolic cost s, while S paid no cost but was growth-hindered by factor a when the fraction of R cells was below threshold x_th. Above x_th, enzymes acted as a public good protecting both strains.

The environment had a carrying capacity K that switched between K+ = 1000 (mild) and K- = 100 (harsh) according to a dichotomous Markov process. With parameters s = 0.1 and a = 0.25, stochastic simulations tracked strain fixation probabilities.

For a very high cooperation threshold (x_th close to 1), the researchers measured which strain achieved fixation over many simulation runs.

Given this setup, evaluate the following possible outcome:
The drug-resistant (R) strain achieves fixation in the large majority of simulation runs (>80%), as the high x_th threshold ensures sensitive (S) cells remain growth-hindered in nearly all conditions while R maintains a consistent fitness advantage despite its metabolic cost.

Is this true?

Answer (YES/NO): YES